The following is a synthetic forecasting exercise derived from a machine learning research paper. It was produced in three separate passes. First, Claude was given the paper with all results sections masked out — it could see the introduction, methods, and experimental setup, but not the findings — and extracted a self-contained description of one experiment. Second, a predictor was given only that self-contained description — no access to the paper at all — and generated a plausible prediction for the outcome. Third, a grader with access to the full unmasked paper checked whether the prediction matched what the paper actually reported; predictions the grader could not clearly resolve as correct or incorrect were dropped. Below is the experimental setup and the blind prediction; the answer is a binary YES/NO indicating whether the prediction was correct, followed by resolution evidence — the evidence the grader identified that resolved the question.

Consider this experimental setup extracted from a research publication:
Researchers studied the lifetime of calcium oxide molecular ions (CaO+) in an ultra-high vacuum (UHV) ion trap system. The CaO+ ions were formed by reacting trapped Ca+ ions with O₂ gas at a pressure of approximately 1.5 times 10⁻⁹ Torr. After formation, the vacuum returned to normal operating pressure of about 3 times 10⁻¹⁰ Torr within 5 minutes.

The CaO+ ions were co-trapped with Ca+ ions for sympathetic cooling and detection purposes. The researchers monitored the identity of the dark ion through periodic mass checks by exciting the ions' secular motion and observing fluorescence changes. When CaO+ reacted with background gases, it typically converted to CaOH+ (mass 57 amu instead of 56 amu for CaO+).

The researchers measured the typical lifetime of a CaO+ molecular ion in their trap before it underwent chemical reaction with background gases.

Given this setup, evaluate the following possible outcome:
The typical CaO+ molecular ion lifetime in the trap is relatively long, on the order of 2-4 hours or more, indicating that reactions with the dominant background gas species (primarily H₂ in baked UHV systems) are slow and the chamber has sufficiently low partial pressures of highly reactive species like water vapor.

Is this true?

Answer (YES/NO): NO